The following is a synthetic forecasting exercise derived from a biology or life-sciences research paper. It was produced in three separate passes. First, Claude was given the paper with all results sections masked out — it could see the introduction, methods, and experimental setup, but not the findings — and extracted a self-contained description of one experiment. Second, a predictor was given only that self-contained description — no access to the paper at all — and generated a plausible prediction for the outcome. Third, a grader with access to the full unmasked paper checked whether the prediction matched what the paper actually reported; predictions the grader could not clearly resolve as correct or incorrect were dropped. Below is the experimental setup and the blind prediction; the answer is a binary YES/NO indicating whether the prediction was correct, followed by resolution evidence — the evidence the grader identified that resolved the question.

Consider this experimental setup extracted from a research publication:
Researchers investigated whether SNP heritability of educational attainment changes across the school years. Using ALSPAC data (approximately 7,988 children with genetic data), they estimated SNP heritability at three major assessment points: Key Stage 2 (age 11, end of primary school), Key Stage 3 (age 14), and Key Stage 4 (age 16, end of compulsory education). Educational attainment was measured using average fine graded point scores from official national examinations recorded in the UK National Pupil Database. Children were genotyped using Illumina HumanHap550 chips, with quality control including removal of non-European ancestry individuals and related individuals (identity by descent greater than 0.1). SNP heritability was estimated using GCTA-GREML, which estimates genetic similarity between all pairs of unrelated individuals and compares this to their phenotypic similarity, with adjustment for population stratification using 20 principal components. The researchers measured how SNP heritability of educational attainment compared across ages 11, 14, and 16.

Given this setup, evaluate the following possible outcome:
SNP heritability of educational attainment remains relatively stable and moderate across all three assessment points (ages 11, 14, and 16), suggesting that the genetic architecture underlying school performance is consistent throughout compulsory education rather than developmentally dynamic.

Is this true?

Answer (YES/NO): NO